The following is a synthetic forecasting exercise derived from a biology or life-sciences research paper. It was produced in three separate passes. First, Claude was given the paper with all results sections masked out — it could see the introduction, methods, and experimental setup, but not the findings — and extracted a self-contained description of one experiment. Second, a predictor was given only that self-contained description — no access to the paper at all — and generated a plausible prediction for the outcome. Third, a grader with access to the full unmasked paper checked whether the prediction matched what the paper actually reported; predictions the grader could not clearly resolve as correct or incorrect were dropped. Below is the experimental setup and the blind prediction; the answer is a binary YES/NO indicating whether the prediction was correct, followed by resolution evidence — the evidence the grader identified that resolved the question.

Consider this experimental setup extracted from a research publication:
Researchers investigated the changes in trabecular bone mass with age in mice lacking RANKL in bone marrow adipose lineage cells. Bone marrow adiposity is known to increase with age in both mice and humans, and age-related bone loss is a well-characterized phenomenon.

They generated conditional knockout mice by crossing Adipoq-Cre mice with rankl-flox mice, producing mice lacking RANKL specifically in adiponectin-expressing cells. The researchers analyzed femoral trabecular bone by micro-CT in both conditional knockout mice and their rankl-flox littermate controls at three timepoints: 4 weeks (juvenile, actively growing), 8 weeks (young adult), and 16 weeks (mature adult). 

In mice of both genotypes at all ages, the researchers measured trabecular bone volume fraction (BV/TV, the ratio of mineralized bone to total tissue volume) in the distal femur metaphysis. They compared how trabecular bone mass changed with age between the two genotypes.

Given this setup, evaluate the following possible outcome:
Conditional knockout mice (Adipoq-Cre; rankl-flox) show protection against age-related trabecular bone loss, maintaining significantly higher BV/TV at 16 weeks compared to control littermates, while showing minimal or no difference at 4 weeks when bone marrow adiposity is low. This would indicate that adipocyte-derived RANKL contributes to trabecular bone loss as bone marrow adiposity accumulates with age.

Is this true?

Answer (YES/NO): NO